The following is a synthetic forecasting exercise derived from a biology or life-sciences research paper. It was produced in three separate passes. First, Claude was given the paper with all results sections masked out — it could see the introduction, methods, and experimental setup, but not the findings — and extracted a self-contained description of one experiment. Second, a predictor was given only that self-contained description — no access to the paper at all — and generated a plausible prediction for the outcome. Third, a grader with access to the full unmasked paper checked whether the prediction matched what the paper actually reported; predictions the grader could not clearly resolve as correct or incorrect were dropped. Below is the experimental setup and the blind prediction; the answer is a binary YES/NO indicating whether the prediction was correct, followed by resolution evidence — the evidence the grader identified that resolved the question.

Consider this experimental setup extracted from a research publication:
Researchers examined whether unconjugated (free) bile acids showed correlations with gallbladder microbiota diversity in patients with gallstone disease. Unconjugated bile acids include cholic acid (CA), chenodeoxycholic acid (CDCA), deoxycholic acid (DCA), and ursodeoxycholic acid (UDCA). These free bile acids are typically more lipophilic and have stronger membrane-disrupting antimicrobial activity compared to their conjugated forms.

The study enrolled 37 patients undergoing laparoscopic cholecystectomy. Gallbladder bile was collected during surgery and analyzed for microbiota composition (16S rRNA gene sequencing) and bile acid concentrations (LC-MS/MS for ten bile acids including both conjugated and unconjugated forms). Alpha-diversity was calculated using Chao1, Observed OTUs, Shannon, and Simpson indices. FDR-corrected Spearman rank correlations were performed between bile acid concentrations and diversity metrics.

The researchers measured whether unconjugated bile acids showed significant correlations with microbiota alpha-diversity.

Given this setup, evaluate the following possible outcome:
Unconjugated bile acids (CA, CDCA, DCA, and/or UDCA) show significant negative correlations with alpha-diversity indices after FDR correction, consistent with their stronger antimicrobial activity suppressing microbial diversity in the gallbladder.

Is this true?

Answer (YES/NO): NO